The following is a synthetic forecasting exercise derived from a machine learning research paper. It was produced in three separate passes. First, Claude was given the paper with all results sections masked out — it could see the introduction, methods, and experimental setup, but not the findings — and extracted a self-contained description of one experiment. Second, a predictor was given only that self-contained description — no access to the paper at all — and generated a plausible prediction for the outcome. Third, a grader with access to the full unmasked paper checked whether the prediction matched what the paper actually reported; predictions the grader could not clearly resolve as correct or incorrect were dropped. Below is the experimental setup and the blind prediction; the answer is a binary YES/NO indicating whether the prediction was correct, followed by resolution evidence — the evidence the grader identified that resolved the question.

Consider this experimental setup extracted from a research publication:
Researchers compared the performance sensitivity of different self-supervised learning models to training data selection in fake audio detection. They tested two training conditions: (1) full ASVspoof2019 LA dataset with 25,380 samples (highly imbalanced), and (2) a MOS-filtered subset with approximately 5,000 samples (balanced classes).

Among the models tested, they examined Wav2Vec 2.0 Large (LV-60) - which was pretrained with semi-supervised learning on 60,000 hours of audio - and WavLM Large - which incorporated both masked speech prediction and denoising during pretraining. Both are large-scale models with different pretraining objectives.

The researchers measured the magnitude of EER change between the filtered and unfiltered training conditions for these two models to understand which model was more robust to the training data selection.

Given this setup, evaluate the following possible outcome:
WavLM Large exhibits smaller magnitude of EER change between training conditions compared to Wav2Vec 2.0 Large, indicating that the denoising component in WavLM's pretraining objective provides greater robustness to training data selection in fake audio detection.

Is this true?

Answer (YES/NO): NO